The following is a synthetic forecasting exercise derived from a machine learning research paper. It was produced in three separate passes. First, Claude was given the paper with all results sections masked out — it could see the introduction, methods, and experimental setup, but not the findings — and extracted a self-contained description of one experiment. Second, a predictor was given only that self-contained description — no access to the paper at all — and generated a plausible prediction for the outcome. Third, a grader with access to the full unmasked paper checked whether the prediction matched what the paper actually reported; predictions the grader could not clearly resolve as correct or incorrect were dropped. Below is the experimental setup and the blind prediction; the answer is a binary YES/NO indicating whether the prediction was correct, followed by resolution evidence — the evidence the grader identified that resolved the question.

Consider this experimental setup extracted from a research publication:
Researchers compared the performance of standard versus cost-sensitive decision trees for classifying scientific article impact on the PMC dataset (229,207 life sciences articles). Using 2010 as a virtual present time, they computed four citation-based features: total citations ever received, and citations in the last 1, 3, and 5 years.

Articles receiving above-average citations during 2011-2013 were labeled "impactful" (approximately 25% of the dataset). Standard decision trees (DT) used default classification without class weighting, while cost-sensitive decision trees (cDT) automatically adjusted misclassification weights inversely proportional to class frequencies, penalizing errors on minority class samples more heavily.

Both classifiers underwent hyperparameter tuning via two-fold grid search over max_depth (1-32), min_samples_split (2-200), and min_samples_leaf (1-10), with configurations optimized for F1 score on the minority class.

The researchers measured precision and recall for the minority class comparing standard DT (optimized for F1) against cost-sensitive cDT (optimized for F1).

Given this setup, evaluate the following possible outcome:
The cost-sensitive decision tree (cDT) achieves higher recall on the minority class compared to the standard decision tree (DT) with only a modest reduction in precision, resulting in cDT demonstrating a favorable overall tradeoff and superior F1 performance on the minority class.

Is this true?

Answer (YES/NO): NO